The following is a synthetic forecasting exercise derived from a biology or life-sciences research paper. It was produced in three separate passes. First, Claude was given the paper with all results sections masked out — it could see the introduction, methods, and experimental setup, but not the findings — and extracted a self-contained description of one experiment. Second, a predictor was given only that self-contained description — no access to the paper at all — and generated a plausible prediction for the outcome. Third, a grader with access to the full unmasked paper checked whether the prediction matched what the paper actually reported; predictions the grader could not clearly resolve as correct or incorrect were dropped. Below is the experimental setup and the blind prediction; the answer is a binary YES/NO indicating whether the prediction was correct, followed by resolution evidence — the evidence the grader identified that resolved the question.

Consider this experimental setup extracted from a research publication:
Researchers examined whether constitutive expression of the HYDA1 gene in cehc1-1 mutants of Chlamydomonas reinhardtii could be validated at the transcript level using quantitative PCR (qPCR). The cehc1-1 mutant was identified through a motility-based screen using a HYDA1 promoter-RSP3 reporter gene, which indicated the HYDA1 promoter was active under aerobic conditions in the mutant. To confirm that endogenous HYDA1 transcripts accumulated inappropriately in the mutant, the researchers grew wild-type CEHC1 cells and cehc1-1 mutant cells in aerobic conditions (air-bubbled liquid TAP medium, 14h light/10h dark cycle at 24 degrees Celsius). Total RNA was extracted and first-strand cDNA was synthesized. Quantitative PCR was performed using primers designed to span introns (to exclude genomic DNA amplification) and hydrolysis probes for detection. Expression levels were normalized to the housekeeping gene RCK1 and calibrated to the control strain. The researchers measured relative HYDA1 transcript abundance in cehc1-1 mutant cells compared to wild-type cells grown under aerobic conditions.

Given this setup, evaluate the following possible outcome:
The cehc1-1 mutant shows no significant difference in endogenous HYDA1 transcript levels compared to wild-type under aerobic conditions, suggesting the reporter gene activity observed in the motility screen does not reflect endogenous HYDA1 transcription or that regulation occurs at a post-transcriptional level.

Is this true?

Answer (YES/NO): NO